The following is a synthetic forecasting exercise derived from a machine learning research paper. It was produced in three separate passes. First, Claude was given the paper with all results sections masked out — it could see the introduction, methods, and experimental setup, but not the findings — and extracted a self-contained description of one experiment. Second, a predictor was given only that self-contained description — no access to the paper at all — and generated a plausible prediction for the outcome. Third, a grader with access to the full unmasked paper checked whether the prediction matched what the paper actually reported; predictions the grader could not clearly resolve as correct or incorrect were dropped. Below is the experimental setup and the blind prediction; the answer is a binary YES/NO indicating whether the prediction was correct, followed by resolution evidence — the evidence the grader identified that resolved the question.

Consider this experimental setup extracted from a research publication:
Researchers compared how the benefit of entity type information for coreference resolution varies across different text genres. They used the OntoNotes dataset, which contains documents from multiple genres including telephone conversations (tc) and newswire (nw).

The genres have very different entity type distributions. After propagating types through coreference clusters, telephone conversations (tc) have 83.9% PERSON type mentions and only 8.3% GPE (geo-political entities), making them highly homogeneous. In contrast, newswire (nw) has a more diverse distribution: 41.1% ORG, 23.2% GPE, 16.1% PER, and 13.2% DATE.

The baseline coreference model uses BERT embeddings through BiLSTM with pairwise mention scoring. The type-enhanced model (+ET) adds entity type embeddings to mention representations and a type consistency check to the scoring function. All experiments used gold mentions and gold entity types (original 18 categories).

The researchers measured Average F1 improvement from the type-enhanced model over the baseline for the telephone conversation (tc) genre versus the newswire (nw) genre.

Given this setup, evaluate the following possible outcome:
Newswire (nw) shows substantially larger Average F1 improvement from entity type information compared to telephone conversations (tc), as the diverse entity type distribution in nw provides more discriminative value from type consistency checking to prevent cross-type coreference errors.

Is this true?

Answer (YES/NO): NO